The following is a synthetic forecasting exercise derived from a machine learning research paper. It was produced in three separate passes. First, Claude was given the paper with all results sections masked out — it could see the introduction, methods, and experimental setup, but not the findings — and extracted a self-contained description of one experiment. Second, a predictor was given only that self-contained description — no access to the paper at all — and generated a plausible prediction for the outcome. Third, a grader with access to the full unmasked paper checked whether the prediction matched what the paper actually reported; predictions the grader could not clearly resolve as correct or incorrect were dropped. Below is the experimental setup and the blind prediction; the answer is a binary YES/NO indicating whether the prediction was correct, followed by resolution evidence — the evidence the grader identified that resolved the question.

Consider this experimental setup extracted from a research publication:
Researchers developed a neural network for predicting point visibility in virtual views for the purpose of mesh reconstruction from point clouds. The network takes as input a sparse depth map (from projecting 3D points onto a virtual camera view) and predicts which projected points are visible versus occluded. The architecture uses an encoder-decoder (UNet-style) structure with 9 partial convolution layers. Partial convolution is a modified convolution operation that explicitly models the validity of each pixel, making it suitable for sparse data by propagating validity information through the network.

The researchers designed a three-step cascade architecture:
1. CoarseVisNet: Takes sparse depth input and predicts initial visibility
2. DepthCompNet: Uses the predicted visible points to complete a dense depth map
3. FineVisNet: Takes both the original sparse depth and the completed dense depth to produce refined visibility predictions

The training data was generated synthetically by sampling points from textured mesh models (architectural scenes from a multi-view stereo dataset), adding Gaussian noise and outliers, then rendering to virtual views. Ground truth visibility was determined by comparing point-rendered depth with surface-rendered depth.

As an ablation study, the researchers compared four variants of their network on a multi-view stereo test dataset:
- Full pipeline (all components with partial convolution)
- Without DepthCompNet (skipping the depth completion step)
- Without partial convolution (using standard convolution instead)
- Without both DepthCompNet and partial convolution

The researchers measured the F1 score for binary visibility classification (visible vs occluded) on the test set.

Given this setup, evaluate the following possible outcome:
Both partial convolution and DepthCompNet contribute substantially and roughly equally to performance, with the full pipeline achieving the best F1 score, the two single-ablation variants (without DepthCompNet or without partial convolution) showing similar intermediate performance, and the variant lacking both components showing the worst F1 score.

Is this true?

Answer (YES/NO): NO